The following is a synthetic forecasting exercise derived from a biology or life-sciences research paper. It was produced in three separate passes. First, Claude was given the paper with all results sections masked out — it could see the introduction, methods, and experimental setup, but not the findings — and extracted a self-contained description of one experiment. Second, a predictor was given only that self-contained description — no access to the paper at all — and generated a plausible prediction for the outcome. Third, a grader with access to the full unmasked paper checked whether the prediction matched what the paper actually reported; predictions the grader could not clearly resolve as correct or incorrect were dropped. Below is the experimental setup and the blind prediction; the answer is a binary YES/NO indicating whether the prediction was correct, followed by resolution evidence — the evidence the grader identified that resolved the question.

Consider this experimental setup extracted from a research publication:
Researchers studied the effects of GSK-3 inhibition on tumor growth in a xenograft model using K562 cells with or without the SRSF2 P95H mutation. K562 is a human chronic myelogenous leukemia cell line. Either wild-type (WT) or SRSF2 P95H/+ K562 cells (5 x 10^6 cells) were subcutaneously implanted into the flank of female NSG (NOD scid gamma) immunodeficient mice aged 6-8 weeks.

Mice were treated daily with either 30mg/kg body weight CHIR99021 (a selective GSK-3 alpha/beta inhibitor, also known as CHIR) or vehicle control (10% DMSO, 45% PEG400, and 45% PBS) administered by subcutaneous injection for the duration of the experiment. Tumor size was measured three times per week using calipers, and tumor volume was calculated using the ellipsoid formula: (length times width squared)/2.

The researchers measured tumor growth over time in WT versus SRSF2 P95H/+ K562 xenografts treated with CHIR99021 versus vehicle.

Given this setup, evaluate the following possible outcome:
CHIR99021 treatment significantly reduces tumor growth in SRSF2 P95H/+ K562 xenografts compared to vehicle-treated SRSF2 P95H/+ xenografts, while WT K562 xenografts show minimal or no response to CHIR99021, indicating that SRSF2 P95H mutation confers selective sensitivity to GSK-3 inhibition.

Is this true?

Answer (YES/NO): YES